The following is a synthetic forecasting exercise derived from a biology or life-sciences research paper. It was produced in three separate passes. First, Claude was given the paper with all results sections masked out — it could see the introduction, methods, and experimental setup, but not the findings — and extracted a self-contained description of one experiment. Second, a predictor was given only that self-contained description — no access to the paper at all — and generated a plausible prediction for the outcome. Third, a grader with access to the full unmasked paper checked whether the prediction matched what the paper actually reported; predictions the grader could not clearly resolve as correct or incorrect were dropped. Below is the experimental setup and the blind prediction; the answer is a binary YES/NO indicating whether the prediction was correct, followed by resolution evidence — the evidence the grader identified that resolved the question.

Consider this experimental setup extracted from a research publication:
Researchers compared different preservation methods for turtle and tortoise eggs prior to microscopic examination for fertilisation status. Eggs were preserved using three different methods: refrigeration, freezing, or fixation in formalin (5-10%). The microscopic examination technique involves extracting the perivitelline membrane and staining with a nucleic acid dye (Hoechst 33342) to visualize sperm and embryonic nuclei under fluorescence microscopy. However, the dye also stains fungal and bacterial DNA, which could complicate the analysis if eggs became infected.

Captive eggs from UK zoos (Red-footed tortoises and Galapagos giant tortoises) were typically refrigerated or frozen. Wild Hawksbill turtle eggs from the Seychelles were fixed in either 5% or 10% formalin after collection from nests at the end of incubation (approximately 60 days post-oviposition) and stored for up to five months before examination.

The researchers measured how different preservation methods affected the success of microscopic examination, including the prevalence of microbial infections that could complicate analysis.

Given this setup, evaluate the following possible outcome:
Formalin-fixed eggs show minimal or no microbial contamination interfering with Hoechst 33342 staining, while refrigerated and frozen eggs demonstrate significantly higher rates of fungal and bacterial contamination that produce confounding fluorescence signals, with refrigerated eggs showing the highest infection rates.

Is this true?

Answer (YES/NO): NO